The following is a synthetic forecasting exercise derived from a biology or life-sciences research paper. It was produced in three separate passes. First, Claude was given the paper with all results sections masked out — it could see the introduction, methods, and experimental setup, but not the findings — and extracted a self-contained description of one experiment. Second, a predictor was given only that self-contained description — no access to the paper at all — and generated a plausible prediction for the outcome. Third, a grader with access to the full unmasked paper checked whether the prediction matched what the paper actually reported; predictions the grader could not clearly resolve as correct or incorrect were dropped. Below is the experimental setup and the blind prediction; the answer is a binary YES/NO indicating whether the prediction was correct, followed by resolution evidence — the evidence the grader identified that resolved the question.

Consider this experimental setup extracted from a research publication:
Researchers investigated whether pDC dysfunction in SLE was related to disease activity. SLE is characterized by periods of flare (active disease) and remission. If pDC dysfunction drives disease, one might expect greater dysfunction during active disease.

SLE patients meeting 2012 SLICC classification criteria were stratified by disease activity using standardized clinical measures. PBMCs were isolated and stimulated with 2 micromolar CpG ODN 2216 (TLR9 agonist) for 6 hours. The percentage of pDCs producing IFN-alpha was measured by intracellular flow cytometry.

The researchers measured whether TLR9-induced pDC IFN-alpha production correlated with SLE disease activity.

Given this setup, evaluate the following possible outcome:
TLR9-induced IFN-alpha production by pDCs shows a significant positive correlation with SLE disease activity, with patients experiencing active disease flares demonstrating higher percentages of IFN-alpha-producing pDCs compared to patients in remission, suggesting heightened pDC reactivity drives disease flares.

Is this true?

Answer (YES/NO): NO